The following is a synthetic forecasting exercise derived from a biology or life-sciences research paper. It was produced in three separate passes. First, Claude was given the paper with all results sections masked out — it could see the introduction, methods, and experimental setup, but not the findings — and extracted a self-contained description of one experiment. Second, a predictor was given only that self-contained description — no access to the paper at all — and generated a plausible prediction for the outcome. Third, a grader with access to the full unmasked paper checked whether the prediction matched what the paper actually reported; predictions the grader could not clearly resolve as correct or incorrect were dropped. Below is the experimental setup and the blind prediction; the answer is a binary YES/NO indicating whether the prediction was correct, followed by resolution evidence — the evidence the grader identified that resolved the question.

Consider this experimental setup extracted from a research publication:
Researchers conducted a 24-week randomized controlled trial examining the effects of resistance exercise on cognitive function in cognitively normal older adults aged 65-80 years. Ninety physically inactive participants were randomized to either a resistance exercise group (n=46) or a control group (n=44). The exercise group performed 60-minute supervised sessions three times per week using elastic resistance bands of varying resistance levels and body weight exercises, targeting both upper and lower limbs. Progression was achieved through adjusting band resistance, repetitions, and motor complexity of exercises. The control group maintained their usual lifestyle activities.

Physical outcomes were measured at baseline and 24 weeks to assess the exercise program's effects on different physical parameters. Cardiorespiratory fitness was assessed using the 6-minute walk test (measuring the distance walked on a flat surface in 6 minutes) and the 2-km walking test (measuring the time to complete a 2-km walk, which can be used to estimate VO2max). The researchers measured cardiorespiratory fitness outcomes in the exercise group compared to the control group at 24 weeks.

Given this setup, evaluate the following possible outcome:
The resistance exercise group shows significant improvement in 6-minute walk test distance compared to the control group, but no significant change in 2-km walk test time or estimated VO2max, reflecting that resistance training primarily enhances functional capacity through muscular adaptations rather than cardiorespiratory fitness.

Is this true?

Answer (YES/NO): NO